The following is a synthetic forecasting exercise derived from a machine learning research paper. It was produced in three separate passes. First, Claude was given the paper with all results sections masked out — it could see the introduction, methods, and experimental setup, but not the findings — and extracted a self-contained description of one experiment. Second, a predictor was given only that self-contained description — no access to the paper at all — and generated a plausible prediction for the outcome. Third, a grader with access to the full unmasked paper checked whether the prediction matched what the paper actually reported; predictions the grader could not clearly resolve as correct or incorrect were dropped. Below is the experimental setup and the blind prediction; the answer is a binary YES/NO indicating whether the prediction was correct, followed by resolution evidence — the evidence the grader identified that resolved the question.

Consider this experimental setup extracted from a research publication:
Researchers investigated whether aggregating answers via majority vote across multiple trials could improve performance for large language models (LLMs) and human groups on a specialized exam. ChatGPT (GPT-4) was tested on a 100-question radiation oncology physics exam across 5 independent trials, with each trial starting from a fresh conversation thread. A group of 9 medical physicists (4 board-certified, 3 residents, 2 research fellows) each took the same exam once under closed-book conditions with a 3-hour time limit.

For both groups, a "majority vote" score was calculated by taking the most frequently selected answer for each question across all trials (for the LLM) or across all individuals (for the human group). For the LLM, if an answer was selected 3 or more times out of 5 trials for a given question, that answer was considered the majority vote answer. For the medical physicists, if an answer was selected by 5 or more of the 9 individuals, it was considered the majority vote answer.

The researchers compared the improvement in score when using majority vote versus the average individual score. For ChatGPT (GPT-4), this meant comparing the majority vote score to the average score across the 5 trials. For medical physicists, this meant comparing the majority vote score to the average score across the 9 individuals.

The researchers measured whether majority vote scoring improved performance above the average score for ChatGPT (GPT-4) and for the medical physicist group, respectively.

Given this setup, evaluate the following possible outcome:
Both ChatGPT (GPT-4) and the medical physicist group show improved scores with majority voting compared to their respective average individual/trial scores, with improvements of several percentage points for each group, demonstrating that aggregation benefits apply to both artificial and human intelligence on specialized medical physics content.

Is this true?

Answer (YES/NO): NO